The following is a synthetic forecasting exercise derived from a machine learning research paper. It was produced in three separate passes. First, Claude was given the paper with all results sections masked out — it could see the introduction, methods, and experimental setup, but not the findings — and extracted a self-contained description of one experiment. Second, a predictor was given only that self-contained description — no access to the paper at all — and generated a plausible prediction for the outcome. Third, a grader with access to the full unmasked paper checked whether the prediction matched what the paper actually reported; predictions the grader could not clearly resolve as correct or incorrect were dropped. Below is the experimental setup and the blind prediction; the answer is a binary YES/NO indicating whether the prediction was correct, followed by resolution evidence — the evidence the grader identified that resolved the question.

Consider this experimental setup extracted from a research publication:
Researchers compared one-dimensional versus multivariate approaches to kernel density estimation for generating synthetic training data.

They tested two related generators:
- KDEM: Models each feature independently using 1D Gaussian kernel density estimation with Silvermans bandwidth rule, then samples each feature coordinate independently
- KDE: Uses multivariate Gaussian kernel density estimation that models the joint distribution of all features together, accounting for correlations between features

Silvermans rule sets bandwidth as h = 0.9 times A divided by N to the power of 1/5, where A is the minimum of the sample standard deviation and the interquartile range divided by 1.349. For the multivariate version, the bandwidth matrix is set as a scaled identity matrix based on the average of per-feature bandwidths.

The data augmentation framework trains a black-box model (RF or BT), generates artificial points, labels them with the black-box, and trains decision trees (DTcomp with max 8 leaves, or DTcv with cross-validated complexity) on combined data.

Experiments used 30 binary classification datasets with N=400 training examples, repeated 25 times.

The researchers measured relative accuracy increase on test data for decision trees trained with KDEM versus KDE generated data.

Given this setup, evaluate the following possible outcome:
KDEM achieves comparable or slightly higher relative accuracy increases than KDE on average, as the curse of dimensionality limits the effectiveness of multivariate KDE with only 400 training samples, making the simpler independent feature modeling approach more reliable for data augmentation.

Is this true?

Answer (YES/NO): NO